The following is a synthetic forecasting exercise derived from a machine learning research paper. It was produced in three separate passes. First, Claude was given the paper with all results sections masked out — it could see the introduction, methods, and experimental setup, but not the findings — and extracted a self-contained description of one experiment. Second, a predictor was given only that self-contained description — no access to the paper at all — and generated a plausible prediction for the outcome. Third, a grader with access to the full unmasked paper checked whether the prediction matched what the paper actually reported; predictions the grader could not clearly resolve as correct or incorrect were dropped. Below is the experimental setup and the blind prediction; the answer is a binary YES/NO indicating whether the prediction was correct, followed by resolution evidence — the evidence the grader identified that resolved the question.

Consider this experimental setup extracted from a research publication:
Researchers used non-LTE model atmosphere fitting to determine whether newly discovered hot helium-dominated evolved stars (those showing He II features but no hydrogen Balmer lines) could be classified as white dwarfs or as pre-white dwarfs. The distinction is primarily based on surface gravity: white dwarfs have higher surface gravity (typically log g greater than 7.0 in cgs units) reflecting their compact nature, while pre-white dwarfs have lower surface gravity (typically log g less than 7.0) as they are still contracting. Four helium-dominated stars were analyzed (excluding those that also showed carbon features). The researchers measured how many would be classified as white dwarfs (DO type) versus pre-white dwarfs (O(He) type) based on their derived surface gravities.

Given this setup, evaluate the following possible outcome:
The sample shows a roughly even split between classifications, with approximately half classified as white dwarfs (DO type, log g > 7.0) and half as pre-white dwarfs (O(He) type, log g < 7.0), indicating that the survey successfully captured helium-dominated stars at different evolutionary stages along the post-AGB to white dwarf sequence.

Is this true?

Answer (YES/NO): NO